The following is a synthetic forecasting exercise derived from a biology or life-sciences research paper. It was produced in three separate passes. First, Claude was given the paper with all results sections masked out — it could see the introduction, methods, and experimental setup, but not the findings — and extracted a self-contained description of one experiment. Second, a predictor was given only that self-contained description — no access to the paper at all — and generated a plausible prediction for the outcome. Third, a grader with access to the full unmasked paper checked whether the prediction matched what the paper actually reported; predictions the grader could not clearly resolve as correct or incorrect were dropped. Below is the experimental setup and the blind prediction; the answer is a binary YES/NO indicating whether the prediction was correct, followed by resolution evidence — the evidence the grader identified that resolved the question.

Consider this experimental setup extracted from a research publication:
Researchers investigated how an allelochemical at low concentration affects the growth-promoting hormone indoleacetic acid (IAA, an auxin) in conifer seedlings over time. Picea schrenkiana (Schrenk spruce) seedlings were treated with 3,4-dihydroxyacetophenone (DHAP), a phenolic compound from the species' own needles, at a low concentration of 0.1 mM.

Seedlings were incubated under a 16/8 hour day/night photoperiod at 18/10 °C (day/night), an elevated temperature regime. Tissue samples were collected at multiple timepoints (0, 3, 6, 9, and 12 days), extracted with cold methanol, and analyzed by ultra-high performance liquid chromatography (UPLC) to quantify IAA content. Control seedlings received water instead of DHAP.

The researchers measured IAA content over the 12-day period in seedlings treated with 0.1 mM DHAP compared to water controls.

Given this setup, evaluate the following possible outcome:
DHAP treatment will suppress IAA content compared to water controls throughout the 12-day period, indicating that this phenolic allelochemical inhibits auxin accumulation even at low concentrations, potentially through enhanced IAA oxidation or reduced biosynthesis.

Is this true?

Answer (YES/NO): NO